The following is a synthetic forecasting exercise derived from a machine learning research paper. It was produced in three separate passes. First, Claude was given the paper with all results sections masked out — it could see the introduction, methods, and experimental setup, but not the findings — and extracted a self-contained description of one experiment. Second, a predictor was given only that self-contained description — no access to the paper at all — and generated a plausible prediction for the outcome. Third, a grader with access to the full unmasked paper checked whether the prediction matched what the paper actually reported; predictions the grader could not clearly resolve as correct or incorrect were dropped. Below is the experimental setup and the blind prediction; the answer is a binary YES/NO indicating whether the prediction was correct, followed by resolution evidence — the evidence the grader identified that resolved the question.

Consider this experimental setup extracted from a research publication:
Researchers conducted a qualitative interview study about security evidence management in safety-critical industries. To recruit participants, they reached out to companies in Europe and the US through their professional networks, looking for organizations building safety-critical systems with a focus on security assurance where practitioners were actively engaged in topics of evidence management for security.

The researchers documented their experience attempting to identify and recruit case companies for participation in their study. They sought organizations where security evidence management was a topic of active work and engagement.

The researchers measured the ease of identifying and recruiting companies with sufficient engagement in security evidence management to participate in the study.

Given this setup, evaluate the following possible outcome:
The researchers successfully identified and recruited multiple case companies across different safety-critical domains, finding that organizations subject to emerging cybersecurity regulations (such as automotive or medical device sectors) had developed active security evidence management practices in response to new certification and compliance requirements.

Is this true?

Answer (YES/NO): NO